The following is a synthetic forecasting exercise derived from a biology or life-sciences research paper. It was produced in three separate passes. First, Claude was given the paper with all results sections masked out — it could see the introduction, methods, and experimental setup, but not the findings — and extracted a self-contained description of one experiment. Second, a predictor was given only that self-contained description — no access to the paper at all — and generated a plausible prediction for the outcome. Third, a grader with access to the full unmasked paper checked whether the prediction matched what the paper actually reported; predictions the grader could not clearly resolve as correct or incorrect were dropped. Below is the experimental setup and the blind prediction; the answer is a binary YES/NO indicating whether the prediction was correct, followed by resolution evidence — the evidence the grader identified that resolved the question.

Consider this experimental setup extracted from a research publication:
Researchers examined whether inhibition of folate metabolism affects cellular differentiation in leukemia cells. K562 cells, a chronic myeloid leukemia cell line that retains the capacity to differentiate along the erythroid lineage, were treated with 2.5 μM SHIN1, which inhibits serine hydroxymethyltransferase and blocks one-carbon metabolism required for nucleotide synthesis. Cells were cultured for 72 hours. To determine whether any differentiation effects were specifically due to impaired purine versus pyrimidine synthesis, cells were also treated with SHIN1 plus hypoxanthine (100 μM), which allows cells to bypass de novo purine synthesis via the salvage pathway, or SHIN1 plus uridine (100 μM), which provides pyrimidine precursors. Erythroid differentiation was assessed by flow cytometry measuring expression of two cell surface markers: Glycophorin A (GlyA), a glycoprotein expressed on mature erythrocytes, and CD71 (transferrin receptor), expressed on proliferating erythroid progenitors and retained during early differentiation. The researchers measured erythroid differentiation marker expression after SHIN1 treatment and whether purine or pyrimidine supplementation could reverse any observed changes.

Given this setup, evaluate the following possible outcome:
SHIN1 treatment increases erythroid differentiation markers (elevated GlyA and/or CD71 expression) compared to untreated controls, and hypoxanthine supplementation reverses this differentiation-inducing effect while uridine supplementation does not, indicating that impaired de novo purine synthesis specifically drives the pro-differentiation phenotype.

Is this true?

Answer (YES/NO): NO